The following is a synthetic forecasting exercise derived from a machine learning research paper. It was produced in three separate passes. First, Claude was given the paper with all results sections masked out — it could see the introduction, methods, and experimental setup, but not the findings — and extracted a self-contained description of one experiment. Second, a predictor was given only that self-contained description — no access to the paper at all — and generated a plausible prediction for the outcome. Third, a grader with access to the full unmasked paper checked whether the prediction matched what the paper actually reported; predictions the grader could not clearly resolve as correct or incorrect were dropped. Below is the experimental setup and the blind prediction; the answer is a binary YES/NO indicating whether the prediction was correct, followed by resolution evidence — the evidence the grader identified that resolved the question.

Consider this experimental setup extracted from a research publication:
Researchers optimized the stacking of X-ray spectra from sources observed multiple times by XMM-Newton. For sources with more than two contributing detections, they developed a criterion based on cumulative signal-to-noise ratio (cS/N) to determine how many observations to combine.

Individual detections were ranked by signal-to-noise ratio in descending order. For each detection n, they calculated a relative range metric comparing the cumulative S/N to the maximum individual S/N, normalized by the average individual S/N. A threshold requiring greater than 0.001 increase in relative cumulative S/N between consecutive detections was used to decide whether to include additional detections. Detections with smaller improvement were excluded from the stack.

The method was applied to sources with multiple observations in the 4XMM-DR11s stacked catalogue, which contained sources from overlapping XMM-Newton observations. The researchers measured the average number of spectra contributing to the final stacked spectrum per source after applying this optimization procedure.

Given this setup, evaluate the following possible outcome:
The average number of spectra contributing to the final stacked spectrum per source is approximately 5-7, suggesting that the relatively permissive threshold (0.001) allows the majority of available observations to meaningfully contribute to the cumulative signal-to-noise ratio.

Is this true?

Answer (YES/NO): NO